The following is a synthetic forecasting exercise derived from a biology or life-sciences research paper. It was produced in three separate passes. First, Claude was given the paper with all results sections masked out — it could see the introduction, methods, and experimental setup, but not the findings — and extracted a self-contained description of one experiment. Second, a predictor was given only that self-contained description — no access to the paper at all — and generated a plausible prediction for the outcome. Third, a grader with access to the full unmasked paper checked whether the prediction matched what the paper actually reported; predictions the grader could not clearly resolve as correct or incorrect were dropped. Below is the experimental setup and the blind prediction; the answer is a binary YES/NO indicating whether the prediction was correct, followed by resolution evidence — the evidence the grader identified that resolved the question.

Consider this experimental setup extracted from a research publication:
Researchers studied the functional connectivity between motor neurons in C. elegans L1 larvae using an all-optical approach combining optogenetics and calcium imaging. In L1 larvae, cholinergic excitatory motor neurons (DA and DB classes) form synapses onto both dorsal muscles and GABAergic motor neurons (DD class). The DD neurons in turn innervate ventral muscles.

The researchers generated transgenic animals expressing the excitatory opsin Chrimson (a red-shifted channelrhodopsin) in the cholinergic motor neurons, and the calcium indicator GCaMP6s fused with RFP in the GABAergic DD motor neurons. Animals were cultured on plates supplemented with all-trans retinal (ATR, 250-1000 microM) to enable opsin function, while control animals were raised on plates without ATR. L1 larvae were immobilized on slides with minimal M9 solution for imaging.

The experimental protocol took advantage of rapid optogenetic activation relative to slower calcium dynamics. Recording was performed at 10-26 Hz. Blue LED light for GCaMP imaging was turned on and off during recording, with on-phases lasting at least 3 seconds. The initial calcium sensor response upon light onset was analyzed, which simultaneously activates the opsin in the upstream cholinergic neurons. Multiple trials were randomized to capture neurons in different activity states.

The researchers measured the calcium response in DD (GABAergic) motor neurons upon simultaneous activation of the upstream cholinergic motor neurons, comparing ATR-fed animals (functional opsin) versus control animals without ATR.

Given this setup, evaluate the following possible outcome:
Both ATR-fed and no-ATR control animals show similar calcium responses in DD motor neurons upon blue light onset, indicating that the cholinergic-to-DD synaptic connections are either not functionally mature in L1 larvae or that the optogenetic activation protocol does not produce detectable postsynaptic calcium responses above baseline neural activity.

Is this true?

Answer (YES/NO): NO